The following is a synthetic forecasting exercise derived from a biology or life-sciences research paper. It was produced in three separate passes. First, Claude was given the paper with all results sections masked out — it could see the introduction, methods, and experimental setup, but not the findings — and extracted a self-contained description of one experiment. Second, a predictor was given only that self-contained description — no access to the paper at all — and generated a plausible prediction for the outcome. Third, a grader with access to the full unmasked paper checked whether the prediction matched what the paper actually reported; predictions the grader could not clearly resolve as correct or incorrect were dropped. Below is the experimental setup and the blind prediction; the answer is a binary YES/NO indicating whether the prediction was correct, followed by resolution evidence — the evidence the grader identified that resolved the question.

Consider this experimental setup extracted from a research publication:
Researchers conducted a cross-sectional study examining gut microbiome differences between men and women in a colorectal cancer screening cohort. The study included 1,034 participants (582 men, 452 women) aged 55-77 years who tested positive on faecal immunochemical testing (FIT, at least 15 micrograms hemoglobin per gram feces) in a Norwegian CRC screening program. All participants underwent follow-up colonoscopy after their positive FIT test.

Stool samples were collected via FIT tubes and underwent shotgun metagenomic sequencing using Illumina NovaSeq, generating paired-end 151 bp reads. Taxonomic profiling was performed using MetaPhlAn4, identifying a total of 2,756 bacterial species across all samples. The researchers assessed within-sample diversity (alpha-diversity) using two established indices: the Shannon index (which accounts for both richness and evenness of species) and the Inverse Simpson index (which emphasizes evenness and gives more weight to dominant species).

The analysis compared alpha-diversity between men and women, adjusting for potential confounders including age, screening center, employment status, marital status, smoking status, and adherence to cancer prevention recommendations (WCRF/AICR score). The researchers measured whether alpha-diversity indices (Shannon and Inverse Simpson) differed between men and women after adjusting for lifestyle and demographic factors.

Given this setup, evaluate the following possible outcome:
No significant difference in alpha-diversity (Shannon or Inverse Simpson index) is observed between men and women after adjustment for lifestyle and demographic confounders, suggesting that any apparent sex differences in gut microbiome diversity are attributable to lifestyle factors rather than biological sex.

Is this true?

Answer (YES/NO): NO